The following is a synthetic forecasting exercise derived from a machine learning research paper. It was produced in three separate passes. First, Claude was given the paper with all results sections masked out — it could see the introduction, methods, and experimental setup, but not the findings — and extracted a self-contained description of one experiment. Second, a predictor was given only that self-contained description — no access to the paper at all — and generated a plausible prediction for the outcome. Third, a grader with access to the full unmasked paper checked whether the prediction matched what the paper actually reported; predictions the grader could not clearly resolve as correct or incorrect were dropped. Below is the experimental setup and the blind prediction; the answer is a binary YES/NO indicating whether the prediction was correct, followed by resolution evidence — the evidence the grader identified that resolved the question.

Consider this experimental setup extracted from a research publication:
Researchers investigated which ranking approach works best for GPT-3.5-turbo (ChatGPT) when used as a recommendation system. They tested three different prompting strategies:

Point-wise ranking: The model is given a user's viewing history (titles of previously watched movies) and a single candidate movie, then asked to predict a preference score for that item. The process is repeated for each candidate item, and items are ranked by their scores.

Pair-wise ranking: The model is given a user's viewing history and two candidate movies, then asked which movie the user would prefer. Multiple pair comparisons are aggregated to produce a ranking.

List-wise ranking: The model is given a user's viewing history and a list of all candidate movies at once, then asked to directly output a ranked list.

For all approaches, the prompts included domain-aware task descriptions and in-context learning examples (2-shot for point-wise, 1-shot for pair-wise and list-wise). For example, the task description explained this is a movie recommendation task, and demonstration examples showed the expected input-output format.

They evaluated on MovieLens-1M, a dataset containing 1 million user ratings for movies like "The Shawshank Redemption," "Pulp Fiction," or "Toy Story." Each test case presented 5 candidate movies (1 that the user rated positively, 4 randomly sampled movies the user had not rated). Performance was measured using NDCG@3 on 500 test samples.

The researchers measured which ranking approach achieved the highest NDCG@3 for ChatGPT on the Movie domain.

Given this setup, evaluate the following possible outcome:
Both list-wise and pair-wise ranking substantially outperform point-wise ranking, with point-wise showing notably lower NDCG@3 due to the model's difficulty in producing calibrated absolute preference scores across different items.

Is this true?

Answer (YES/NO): NO